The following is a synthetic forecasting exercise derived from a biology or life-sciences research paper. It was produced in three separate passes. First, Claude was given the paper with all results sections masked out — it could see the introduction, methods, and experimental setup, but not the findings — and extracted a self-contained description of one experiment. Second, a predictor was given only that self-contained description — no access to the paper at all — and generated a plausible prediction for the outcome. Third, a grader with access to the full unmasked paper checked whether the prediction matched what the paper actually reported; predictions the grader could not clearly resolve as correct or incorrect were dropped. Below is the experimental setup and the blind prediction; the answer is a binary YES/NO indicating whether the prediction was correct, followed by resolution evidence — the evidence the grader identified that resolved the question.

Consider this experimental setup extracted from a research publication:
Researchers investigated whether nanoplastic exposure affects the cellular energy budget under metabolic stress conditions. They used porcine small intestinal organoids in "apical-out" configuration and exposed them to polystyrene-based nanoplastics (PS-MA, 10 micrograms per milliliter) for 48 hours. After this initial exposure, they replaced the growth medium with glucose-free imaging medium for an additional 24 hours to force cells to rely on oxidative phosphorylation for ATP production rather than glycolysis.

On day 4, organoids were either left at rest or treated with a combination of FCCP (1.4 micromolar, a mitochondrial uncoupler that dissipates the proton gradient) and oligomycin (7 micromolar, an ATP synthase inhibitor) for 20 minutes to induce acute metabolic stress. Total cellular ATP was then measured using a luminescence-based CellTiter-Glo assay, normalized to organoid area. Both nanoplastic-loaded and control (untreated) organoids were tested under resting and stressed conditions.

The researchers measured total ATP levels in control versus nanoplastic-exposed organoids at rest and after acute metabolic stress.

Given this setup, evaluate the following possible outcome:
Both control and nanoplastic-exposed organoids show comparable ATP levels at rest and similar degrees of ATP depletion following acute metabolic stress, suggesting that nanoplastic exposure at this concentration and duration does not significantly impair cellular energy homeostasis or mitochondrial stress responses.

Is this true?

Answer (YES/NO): YES